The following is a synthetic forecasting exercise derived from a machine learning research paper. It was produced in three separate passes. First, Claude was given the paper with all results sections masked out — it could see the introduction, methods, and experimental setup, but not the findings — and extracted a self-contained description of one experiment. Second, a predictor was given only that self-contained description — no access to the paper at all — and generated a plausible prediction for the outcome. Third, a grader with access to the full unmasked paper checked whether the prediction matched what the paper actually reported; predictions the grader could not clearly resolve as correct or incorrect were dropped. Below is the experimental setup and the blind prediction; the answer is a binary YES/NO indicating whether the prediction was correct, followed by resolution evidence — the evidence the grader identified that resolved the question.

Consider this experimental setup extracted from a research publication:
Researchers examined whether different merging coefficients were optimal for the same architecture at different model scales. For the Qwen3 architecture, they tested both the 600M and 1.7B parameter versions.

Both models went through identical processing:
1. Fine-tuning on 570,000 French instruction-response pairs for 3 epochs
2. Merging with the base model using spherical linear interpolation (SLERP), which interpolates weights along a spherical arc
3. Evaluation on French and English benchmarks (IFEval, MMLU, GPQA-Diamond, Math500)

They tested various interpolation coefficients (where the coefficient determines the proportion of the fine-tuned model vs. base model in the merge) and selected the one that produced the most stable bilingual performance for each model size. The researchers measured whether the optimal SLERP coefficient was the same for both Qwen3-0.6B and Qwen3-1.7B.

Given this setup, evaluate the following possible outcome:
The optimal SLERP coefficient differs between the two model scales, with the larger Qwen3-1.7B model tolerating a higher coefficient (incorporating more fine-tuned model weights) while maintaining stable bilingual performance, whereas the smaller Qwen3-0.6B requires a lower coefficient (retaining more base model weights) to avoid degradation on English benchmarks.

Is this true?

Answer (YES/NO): NO